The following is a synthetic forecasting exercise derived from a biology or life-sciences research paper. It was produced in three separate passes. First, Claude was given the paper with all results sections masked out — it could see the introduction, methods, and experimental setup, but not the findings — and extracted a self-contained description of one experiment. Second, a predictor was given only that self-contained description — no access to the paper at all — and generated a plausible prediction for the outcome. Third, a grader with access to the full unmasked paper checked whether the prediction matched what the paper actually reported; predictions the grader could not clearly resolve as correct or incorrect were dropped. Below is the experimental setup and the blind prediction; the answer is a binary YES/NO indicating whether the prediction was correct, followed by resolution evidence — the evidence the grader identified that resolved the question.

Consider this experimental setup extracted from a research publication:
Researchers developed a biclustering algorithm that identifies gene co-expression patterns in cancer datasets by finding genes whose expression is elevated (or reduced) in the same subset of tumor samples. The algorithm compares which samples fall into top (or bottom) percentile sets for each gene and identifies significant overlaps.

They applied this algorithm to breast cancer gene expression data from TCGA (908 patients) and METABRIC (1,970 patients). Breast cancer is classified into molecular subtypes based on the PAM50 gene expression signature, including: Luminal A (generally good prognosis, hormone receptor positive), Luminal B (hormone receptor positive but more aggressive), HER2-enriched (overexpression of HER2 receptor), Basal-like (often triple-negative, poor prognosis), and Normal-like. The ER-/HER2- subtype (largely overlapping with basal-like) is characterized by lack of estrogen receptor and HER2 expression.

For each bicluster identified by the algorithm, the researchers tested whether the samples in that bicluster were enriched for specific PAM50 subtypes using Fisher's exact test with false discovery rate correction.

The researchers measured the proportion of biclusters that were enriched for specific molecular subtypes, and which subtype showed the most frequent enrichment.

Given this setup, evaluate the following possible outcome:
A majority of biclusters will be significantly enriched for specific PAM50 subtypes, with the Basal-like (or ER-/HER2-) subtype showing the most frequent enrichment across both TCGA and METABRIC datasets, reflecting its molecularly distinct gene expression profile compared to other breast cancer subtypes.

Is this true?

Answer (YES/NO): YES